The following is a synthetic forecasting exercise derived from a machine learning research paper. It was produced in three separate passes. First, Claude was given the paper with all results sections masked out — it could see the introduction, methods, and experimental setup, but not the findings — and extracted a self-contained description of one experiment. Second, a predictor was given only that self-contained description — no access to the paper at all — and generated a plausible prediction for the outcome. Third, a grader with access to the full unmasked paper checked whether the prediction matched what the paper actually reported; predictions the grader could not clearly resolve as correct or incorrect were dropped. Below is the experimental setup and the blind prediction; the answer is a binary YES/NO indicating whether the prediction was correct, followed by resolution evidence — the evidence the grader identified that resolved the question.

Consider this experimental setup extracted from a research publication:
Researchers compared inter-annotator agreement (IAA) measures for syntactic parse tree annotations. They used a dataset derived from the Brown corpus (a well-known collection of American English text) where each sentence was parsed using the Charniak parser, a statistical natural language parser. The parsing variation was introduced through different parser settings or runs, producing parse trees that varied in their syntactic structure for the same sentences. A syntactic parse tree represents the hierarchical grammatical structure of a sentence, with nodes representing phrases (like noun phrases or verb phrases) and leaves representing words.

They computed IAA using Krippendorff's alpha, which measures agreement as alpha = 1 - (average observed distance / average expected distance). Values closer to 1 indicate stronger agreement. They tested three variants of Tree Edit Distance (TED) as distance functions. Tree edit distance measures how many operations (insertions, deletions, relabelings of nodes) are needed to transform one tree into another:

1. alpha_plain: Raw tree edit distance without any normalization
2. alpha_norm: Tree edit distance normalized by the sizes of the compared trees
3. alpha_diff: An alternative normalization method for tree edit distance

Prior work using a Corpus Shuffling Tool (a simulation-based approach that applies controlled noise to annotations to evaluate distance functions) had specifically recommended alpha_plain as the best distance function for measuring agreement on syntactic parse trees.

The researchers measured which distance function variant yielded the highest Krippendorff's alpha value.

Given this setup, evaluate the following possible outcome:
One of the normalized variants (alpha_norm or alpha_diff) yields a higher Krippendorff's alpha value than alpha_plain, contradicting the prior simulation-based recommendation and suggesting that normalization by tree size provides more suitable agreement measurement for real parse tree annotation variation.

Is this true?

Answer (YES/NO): NO